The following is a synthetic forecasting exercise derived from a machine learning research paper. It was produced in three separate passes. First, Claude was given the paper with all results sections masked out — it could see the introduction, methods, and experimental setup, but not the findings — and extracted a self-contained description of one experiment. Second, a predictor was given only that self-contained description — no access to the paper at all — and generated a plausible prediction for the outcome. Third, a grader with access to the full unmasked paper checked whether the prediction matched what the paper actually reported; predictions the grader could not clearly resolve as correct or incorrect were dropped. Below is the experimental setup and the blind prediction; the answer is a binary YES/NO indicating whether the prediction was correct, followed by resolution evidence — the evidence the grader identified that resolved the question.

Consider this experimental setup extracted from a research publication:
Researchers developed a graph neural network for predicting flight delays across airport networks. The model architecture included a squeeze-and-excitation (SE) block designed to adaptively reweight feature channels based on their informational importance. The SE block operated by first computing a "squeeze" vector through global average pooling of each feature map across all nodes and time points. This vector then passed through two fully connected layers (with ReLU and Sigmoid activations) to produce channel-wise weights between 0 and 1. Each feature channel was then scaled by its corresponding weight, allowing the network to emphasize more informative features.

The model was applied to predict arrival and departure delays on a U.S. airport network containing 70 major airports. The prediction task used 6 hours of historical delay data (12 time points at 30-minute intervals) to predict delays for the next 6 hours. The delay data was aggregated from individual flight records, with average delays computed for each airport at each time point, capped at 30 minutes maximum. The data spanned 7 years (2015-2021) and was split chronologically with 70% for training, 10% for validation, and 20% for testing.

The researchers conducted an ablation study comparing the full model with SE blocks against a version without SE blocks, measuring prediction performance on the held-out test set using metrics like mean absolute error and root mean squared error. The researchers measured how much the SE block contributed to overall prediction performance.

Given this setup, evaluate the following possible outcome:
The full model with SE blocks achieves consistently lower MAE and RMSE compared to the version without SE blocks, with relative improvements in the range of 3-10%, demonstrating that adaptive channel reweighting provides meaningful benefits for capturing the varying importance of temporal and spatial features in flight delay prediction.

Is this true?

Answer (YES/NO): NO